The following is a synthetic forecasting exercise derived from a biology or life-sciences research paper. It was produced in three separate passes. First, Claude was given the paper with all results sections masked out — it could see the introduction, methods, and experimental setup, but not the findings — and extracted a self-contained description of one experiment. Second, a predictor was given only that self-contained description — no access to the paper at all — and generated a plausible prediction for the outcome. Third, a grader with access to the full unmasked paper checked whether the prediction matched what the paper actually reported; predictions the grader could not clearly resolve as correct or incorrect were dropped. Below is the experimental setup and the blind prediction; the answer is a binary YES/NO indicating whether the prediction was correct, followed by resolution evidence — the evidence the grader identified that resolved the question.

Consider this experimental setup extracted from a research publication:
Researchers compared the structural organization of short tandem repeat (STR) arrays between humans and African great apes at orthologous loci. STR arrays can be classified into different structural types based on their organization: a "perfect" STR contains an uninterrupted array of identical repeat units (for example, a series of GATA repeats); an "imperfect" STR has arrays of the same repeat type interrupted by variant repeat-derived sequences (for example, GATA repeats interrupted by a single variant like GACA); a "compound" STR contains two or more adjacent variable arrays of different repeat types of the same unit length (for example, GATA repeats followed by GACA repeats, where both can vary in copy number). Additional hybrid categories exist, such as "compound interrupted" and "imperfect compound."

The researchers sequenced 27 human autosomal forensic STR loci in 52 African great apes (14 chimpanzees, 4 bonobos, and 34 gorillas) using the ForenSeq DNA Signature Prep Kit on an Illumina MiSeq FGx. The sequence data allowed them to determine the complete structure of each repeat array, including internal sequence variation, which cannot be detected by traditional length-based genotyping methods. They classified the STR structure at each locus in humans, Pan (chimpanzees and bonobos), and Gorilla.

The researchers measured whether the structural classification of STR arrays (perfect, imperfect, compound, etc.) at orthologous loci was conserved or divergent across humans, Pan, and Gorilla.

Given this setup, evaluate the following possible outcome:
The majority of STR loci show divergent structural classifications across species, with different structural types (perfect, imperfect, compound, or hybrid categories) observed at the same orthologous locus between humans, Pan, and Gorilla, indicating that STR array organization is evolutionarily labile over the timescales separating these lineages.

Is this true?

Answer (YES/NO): NO